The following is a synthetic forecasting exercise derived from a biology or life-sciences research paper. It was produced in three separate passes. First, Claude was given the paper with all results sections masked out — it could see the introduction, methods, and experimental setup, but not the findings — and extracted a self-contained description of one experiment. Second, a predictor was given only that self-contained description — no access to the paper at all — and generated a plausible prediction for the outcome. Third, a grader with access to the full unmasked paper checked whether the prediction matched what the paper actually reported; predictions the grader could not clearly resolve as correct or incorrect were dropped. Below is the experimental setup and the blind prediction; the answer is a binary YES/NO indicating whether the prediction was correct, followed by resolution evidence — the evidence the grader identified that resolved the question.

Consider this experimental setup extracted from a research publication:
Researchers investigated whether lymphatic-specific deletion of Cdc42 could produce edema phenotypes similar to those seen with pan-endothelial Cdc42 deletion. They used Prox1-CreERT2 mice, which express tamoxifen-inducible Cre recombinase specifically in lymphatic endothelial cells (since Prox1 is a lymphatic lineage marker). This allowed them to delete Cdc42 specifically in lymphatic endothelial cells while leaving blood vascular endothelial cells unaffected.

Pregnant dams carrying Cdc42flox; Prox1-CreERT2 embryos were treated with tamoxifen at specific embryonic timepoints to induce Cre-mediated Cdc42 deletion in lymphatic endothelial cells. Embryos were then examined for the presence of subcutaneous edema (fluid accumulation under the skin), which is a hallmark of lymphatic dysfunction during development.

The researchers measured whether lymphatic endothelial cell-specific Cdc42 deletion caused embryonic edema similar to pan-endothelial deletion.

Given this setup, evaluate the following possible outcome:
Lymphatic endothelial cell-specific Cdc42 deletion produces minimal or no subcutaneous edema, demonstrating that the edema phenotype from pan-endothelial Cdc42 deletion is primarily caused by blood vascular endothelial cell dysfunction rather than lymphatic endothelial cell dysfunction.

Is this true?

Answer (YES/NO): NO